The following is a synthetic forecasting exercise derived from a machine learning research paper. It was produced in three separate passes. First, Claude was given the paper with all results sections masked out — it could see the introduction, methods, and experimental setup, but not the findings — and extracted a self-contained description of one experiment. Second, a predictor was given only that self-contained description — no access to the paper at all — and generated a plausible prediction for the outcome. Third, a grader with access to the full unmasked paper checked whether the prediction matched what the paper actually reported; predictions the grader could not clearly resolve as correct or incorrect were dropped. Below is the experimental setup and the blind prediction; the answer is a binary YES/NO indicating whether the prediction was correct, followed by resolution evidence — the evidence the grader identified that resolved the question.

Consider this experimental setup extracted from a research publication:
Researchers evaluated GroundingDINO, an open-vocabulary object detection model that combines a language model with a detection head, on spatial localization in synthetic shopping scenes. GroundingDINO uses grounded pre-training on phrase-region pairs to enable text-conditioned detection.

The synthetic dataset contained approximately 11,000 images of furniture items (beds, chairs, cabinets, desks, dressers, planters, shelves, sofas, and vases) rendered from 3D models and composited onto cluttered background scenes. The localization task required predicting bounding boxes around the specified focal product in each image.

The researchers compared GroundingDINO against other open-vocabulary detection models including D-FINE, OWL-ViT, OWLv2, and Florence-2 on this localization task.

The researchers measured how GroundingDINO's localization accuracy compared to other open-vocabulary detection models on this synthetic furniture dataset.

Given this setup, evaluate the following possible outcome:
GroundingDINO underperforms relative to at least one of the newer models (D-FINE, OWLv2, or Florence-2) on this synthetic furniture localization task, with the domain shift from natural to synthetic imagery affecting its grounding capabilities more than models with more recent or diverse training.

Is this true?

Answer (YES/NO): NO